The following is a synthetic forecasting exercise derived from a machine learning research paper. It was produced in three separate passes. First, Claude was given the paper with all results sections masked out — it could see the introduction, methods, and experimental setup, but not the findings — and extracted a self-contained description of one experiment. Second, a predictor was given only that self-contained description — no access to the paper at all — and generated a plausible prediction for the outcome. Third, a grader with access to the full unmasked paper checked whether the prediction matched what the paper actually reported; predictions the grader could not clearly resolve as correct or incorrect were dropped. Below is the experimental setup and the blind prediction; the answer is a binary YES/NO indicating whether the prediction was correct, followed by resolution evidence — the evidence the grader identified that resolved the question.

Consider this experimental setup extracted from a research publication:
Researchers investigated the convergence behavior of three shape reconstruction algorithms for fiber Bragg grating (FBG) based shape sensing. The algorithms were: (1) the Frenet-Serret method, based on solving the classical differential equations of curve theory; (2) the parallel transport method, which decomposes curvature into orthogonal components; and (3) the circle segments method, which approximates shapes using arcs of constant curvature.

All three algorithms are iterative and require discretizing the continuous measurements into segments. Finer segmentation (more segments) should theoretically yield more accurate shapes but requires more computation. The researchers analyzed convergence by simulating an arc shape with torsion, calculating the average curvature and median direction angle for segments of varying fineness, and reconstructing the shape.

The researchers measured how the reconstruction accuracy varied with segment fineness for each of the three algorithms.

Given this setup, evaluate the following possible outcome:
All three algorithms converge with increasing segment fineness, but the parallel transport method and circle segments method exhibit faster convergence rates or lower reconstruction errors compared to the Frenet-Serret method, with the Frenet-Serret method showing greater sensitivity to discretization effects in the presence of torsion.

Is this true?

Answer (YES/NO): NO